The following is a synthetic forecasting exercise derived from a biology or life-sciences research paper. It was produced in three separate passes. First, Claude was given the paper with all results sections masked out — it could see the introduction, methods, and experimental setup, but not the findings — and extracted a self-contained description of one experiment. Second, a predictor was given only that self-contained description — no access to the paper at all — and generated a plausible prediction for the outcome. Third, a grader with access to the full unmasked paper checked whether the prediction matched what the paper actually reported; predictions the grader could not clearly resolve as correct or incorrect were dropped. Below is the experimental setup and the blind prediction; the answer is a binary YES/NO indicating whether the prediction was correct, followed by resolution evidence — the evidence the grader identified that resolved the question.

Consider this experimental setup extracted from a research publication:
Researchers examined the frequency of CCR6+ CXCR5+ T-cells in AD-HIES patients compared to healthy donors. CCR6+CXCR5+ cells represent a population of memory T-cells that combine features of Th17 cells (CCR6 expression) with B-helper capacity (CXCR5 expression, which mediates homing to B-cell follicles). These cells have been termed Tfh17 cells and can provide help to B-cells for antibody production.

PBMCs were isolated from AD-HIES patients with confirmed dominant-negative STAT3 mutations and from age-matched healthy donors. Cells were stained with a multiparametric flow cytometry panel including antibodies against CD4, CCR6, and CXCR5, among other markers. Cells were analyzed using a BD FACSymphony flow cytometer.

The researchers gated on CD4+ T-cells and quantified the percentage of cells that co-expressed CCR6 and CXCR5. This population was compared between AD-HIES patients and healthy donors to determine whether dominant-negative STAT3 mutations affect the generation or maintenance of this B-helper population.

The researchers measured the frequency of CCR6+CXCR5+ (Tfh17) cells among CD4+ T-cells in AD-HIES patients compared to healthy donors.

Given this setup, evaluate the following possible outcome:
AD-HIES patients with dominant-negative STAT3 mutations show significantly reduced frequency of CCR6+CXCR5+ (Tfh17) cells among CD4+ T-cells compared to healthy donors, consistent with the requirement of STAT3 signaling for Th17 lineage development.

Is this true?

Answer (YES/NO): YES